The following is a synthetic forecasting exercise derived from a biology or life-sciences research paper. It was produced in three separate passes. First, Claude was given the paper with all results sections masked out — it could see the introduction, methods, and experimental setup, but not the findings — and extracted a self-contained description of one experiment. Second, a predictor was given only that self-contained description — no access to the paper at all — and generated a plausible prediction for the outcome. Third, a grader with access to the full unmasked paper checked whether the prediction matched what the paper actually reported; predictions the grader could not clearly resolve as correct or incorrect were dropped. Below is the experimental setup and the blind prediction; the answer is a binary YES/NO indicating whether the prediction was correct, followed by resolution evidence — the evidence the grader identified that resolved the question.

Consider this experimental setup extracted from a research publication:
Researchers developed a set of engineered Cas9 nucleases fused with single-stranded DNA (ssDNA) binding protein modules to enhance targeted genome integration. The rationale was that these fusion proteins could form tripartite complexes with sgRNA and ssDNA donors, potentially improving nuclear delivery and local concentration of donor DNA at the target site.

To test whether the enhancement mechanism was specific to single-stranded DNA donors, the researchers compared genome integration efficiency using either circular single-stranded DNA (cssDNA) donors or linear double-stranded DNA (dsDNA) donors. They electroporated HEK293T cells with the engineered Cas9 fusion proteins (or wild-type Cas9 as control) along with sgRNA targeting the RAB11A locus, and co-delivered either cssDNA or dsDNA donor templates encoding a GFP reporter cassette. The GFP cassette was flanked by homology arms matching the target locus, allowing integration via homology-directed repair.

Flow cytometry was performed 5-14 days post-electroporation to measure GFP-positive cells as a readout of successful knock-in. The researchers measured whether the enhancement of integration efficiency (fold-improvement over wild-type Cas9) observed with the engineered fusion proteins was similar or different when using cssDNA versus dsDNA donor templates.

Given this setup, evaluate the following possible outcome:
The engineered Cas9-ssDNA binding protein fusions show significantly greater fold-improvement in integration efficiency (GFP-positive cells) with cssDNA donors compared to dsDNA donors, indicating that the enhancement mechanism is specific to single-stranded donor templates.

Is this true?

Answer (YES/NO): YES